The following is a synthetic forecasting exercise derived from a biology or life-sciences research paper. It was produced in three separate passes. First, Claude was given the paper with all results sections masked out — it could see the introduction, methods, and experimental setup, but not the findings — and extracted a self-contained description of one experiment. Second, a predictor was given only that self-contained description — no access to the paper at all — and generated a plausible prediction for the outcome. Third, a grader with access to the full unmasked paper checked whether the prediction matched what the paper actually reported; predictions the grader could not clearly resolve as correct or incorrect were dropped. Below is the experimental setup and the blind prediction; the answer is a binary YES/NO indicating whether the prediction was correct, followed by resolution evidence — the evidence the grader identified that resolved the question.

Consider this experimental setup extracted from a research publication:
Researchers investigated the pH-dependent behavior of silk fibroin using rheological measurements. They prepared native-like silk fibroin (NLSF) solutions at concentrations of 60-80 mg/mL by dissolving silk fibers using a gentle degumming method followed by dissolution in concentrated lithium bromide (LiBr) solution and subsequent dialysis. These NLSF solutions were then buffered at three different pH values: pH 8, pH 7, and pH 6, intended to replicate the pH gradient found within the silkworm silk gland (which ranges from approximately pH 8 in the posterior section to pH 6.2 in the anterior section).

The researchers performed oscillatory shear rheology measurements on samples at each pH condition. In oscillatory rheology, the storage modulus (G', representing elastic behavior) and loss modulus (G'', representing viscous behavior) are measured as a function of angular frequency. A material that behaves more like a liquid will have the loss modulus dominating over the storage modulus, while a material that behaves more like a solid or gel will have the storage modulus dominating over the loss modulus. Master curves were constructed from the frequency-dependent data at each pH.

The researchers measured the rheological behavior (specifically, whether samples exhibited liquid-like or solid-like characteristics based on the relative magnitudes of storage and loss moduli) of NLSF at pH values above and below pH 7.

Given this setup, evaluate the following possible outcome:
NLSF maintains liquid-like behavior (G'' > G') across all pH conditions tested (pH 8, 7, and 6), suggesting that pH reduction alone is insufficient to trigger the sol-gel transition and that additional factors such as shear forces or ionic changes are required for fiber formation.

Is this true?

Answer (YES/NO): NO